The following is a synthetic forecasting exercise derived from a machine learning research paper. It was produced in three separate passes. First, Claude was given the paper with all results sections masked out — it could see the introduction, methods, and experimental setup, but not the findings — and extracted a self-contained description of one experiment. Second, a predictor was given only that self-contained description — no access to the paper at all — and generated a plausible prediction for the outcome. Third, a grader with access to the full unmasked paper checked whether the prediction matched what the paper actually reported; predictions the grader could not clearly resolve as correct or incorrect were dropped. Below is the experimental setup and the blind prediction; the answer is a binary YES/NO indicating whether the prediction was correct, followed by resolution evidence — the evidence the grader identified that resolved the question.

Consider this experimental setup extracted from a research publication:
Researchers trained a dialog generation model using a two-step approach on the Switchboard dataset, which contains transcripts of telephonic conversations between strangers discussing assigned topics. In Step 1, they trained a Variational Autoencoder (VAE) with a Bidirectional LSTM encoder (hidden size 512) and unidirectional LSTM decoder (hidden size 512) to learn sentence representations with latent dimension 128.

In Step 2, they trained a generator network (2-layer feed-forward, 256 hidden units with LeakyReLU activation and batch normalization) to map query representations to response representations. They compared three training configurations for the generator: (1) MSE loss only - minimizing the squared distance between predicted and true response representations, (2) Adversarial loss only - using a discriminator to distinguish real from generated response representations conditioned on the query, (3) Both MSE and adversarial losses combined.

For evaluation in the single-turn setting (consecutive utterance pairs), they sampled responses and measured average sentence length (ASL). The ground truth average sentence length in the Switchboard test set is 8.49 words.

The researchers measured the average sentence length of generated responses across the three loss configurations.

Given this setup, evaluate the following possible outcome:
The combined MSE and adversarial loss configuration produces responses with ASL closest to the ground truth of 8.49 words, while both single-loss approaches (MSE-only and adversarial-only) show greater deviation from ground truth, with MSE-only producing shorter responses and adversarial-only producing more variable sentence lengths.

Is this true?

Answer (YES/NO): NO